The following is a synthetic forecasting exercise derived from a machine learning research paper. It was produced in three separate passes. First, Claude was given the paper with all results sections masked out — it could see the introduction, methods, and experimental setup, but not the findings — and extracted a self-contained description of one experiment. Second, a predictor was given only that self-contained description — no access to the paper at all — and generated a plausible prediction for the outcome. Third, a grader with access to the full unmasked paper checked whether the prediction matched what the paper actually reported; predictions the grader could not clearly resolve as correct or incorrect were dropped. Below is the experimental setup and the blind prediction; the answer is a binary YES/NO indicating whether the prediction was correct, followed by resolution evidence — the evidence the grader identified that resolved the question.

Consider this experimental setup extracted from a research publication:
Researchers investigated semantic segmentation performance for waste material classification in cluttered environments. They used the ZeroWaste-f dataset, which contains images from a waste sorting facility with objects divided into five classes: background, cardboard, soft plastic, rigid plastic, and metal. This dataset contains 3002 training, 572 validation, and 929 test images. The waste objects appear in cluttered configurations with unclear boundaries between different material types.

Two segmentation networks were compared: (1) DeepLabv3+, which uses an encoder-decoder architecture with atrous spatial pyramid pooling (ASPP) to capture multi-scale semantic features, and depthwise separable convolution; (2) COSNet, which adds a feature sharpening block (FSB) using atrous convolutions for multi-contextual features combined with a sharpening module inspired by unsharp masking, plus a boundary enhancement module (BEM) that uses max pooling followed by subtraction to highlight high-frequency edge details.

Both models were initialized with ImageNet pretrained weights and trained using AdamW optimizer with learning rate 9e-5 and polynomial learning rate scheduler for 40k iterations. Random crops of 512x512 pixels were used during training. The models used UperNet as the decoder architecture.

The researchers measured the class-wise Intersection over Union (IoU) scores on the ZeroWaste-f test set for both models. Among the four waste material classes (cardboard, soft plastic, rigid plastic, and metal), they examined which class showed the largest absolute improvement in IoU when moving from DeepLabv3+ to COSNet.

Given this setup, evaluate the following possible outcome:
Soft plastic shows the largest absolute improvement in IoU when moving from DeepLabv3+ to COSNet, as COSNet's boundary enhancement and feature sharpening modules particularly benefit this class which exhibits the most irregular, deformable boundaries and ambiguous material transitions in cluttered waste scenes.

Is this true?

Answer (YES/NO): NO